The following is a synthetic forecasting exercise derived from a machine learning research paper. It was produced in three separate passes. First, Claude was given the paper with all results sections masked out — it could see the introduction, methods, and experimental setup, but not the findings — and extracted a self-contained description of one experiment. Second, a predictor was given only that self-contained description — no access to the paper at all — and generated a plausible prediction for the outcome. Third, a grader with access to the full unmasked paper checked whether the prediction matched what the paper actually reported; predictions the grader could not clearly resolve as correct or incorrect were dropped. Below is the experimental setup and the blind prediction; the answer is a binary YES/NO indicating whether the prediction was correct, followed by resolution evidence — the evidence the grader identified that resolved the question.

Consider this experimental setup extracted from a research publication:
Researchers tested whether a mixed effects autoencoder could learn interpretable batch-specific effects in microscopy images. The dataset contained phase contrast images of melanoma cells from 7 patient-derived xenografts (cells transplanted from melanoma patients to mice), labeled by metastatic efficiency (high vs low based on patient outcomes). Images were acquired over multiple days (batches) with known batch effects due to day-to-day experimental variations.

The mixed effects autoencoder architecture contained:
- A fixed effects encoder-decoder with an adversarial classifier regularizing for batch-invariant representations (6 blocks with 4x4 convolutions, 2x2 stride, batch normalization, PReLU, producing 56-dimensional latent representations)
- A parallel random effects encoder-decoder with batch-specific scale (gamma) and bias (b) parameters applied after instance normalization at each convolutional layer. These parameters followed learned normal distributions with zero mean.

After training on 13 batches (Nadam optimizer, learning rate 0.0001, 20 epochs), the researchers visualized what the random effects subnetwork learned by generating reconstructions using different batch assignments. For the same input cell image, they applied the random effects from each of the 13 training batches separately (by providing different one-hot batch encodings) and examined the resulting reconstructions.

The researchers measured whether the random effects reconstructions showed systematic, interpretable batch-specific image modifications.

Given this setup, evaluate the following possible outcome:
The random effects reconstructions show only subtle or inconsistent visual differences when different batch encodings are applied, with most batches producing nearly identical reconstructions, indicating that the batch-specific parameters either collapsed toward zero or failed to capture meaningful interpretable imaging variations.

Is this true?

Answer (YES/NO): NO